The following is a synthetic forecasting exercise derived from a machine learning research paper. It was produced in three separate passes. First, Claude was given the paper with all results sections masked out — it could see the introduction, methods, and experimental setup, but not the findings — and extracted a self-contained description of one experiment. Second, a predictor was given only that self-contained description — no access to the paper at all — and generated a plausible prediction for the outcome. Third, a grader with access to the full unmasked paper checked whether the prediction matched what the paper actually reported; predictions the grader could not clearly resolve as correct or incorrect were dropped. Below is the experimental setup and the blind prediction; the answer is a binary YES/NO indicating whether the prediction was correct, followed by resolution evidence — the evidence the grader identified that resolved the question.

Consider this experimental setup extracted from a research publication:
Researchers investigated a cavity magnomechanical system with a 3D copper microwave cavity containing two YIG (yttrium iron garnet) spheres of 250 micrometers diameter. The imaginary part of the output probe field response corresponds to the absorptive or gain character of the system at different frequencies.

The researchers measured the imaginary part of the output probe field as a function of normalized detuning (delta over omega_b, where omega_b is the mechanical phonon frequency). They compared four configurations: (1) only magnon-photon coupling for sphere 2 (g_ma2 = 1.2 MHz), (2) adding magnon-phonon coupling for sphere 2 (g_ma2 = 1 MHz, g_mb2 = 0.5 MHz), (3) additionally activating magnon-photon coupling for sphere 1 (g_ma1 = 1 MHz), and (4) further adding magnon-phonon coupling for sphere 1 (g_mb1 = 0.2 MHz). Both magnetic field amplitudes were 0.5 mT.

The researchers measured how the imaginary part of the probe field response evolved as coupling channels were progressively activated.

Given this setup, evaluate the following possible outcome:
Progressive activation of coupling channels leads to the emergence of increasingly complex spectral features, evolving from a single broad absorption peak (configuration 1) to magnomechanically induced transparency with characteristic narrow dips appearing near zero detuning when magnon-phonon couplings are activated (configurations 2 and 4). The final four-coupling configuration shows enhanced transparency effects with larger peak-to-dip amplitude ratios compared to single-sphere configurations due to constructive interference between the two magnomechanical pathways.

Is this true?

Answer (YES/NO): NO